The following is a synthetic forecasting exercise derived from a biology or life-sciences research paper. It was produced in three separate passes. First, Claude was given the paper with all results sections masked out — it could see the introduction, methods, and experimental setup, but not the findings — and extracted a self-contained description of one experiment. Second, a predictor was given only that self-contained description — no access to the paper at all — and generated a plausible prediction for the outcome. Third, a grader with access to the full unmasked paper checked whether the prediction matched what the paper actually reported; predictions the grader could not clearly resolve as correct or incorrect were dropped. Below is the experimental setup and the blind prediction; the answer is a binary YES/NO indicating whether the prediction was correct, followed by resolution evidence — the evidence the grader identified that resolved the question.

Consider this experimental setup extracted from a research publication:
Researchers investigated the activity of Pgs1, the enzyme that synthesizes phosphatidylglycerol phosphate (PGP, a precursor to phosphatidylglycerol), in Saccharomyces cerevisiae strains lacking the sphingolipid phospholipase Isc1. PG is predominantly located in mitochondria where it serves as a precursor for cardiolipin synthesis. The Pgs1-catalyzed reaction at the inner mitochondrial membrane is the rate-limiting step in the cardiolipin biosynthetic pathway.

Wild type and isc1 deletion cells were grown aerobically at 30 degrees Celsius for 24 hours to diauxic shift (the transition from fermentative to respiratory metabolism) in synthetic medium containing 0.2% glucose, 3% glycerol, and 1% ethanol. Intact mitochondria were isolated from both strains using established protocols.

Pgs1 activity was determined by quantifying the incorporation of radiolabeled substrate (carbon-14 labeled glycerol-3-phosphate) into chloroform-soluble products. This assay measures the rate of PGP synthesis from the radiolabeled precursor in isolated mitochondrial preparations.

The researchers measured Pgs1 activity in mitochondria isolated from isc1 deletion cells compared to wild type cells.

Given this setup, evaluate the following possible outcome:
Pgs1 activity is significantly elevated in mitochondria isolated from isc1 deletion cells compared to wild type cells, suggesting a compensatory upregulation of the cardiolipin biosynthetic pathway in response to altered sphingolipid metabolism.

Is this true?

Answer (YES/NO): NO